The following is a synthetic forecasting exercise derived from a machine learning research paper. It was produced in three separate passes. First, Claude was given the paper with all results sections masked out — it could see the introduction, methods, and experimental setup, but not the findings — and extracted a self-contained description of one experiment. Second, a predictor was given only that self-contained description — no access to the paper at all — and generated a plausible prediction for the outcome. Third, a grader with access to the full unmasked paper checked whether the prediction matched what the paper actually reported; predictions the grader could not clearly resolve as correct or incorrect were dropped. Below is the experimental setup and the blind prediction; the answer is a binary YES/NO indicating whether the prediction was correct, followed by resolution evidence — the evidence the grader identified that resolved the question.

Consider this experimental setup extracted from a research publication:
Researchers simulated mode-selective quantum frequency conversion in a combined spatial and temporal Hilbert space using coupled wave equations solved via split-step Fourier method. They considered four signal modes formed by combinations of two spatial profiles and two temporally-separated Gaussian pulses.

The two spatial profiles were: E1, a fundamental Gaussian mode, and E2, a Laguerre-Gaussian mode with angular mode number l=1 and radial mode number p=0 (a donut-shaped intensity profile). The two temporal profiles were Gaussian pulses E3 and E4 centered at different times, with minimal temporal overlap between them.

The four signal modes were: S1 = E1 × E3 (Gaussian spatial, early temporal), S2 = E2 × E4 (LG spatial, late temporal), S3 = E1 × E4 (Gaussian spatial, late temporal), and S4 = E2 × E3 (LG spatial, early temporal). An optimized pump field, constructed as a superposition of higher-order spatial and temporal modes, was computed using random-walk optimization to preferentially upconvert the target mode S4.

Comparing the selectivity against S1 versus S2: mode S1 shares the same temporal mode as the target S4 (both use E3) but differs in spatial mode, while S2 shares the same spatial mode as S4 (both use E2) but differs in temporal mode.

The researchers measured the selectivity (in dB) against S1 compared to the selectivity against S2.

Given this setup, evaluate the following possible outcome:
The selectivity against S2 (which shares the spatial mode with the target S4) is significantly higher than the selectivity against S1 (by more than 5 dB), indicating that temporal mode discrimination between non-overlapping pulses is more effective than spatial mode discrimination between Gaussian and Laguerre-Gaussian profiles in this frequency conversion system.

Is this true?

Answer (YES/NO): NO